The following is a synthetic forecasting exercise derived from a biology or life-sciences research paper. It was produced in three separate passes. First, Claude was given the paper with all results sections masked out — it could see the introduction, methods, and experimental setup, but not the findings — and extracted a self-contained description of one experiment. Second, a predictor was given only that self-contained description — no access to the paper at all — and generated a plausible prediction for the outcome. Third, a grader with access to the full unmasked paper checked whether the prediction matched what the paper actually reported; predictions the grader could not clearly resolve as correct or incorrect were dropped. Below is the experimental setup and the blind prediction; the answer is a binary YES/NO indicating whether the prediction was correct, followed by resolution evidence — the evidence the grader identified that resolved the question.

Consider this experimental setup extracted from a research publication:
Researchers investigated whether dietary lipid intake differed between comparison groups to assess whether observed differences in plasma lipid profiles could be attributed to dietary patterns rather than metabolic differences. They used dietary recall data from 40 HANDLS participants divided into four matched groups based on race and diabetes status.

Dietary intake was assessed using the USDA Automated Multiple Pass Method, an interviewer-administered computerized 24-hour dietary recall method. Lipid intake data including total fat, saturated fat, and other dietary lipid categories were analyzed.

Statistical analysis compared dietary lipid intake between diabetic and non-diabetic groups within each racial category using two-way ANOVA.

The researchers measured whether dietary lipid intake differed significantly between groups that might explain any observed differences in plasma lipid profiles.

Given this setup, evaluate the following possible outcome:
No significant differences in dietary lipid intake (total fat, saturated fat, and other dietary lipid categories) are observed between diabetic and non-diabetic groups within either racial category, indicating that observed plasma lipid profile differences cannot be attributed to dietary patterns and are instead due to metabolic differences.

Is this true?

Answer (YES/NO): YES